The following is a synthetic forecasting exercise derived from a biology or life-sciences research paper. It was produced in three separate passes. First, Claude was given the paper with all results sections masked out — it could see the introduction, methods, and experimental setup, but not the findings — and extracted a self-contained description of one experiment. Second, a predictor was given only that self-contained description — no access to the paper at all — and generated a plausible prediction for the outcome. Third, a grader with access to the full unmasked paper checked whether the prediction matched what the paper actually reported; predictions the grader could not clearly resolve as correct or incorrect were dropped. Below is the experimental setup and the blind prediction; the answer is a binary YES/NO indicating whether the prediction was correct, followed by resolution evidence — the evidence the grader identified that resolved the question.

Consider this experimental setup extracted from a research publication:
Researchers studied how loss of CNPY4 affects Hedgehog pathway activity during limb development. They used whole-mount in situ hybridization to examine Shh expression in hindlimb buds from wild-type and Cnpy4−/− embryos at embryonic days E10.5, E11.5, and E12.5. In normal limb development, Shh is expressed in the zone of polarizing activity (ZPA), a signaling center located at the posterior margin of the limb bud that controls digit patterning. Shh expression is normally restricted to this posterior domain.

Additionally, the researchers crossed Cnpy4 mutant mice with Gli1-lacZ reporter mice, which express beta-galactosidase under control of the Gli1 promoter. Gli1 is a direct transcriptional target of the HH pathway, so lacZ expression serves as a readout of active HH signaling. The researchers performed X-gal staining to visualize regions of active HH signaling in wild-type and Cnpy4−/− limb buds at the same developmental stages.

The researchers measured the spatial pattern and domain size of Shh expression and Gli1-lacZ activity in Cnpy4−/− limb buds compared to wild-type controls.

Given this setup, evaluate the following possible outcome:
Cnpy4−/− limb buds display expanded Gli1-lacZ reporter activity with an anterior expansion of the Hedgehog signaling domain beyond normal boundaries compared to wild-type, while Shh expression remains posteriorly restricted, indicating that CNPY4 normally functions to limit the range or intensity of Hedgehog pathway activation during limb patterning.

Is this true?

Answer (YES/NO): NO